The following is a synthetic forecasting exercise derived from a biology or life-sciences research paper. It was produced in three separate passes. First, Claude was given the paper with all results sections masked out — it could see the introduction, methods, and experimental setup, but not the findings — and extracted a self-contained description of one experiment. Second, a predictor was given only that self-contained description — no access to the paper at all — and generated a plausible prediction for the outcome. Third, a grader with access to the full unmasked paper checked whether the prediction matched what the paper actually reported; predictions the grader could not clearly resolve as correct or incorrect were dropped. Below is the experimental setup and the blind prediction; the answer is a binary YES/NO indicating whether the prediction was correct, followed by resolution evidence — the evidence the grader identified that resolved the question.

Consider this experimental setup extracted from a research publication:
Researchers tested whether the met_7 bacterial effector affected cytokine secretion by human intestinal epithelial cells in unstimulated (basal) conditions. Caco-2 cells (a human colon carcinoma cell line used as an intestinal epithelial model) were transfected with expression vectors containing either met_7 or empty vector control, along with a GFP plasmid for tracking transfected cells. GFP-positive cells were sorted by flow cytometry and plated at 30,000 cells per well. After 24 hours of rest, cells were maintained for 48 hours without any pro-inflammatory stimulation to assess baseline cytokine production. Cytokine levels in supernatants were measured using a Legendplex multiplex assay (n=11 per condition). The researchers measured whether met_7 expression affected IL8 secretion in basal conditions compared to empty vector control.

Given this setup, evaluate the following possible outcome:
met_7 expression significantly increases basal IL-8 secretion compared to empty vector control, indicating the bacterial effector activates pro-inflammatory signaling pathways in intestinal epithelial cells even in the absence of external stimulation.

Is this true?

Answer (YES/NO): YES